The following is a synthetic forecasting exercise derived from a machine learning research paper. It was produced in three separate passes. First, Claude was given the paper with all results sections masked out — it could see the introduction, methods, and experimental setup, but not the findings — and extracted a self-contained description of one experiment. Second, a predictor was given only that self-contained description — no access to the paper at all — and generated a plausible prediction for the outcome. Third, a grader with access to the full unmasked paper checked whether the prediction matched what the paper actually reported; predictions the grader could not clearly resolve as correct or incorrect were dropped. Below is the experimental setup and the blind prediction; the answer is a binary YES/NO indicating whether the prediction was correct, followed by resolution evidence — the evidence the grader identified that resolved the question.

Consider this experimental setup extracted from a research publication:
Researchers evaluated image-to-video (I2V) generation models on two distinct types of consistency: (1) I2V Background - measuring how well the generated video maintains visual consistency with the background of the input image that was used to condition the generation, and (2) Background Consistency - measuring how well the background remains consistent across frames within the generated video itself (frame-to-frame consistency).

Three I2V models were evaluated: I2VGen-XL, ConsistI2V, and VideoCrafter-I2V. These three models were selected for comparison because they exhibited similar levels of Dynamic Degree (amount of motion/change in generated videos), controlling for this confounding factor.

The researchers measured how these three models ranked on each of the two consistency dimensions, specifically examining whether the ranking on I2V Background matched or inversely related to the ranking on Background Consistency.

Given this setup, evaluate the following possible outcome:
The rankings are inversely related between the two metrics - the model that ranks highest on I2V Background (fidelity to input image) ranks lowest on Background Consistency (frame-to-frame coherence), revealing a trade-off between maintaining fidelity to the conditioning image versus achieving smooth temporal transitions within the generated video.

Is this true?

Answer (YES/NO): YES